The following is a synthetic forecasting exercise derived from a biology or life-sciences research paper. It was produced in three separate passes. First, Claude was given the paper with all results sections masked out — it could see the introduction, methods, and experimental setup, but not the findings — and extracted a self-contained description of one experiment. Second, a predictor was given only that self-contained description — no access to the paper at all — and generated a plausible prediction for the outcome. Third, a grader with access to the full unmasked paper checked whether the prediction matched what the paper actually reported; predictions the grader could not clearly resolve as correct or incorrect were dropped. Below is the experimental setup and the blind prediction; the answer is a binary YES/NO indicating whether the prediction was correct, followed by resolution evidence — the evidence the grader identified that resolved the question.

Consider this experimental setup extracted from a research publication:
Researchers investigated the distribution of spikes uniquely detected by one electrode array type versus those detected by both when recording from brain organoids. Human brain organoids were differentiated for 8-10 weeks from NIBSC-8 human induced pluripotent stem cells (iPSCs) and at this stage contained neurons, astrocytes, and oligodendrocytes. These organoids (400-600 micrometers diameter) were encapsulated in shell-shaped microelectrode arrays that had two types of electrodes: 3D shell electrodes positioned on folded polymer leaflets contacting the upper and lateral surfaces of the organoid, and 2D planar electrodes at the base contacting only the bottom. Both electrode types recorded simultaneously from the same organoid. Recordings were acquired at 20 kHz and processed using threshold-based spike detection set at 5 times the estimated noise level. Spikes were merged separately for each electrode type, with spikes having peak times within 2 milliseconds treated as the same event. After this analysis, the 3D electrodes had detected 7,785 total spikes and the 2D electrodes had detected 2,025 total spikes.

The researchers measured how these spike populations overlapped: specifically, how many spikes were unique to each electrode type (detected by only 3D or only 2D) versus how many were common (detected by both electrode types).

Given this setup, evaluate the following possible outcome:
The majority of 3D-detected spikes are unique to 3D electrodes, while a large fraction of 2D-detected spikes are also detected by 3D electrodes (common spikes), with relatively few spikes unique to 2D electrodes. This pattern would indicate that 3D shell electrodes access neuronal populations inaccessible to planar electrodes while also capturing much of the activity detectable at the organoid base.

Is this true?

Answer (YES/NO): YES